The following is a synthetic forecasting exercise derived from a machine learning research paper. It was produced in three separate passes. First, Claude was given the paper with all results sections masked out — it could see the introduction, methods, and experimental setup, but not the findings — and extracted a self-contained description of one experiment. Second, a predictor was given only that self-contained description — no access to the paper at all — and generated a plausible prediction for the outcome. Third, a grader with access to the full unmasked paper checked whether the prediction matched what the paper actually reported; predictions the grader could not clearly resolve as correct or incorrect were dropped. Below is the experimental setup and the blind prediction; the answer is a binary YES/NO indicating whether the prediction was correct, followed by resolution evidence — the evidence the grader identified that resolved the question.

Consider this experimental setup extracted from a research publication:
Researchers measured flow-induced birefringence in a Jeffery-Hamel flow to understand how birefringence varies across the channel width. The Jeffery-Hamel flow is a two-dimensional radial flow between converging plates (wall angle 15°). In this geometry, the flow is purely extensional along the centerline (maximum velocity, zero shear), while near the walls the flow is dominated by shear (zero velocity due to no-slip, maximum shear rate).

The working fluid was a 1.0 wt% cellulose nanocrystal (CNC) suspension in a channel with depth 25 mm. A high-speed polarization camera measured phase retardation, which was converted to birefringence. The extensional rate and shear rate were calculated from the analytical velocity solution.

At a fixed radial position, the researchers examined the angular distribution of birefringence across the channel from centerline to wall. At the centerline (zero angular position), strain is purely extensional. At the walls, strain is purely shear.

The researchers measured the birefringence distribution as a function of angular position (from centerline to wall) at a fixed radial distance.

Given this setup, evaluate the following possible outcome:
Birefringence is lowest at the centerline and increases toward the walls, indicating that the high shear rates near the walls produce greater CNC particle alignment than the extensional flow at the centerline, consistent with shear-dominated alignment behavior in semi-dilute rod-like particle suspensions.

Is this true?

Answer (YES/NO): YES